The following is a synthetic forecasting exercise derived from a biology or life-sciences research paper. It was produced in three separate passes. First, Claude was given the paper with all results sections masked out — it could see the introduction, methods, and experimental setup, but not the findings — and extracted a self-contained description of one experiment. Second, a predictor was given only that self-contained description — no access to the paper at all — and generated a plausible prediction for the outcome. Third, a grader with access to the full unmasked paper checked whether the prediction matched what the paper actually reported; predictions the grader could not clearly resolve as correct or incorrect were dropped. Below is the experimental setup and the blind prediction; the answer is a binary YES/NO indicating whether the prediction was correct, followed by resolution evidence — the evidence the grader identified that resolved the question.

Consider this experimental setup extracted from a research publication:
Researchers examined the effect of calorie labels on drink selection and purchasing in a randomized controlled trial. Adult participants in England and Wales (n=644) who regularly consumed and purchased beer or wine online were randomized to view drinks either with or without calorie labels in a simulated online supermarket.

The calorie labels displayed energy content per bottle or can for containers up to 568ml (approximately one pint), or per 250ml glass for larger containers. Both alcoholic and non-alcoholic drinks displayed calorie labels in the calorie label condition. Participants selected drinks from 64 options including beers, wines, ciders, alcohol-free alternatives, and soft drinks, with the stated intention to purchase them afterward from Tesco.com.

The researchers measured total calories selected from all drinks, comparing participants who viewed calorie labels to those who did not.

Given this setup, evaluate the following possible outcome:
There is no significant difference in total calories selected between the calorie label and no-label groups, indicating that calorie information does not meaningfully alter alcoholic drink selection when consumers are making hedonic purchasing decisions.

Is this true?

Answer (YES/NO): YES